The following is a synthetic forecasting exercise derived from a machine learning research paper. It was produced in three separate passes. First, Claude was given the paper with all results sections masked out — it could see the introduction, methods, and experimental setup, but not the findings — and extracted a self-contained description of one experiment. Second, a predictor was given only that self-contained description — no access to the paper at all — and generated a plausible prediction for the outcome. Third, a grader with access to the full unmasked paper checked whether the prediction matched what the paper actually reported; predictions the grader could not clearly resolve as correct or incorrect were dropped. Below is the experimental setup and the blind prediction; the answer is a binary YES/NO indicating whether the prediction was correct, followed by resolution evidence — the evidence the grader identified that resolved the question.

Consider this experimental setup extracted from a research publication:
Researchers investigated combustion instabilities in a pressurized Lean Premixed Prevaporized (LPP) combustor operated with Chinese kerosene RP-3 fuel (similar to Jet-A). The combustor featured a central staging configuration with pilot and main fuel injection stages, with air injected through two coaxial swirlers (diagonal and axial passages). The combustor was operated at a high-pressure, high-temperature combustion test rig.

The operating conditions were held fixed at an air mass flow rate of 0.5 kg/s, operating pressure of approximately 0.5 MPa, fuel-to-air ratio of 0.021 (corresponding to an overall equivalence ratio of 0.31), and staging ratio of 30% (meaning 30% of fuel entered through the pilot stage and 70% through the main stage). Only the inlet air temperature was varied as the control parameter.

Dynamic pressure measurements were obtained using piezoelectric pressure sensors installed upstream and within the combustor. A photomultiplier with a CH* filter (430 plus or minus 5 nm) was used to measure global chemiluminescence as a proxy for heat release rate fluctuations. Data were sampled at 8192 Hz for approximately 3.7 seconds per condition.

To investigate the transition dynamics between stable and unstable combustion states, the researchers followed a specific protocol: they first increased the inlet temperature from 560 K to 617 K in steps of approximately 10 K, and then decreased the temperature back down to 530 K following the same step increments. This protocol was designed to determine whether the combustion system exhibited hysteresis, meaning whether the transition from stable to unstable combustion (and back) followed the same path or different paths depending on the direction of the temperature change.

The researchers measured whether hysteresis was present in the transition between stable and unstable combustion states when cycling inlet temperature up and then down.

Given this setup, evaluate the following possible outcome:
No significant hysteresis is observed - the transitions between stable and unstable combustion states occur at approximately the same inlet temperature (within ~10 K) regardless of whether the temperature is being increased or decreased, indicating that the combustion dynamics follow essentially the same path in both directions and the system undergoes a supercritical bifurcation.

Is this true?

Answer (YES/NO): YES